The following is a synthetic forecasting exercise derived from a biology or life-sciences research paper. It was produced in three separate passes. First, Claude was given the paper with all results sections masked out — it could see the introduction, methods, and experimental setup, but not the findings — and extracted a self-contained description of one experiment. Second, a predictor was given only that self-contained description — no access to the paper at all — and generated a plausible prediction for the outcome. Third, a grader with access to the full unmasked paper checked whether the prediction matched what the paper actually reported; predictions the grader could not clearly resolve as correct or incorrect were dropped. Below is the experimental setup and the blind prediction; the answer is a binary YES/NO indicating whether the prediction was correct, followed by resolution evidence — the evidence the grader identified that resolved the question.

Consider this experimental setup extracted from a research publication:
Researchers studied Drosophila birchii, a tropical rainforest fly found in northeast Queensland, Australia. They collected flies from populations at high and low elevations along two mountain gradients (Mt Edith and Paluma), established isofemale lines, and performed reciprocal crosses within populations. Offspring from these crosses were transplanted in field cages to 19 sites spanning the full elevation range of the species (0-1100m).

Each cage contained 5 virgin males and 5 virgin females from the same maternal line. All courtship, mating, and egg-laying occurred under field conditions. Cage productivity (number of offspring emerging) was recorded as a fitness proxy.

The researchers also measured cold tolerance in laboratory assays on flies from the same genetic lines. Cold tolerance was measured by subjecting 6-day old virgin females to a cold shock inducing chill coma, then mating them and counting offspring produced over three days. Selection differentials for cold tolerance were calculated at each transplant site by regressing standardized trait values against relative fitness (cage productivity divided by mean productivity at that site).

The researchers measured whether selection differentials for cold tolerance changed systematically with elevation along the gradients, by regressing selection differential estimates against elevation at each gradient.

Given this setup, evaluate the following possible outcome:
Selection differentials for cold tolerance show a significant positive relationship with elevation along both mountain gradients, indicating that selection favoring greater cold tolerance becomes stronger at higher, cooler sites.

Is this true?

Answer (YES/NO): NO